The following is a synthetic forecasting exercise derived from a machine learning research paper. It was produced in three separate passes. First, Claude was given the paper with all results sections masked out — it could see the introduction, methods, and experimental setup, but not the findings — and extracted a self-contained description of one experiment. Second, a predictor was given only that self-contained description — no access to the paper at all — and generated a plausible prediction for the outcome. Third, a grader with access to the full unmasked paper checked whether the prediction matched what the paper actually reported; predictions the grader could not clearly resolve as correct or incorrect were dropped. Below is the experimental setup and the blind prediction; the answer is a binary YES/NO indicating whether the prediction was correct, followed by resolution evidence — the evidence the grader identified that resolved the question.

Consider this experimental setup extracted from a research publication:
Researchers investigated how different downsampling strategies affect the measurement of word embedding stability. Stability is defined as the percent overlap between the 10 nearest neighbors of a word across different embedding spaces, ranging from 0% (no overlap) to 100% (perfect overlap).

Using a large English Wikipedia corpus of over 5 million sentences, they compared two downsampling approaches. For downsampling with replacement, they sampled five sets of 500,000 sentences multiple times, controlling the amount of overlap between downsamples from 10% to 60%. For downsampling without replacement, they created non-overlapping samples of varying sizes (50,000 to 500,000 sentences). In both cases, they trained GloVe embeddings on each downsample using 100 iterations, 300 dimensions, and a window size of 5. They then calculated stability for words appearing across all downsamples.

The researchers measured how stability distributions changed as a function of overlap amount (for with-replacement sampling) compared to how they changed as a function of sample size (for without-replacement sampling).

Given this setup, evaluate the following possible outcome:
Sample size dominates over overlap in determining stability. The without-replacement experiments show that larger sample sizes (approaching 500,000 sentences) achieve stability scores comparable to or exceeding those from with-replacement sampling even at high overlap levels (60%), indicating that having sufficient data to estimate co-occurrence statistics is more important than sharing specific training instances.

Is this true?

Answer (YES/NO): NO